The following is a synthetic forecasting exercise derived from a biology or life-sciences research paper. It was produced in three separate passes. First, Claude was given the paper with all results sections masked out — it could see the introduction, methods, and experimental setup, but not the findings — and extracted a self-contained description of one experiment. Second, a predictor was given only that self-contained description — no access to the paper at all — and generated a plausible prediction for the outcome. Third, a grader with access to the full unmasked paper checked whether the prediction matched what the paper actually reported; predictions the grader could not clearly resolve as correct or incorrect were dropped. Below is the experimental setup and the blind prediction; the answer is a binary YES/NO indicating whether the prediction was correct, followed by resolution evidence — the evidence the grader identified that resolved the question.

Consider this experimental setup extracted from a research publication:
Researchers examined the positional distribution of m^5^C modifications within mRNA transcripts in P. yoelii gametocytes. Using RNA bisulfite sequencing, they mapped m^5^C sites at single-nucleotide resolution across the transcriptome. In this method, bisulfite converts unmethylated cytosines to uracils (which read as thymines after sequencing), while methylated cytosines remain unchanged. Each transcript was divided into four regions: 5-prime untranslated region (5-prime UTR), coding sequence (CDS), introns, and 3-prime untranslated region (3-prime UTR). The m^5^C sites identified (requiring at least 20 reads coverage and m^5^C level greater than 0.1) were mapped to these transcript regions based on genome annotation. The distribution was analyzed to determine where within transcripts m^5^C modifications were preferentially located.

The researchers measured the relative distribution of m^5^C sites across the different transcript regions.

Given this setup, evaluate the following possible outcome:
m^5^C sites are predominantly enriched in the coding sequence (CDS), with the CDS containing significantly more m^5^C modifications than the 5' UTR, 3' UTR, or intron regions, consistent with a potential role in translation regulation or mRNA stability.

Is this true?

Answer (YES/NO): YES